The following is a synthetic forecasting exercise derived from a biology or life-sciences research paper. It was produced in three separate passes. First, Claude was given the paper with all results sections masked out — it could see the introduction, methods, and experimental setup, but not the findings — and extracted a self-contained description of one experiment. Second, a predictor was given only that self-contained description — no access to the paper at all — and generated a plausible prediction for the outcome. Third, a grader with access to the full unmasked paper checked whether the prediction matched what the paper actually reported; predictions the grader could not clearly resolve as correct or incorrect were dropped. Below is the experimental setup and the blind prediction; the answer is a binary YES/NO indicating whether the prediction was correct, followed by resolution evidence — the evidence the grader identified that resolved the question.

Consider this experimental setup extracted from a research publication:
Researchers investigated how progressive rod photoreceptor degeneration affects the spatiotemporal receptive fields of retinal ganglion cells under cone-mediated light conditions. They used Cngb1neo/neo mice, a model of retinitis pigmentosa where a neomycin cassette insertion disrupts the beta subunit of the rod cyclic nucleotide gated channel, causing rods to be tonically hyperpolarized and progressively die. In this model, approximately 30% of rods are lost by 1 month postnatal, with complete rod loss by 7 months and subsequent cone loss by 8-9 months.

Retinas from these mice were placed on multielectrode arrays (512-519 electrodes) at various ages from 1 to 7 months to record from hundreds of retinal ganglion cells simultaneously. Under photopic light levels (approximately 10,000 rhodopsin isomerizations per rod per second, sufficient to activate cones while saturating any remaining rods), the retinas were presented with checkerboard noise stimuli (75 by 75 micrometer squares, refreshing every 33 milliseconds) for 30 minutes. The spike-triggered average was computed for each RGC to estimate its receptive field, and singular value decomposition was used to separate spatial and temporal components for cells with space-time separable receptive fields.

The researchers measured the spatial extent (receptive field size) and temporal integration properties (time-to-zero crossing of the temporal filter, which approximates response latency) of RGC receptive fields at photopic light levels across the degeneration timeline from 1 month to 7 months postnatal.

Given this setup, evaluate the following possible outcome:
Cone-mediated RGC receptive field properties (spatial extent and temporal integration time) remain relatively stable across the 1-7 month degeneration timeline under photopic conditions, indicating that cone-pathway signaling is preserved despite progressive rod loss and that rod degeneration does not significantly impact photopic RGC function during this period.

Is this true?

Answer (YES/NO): YES